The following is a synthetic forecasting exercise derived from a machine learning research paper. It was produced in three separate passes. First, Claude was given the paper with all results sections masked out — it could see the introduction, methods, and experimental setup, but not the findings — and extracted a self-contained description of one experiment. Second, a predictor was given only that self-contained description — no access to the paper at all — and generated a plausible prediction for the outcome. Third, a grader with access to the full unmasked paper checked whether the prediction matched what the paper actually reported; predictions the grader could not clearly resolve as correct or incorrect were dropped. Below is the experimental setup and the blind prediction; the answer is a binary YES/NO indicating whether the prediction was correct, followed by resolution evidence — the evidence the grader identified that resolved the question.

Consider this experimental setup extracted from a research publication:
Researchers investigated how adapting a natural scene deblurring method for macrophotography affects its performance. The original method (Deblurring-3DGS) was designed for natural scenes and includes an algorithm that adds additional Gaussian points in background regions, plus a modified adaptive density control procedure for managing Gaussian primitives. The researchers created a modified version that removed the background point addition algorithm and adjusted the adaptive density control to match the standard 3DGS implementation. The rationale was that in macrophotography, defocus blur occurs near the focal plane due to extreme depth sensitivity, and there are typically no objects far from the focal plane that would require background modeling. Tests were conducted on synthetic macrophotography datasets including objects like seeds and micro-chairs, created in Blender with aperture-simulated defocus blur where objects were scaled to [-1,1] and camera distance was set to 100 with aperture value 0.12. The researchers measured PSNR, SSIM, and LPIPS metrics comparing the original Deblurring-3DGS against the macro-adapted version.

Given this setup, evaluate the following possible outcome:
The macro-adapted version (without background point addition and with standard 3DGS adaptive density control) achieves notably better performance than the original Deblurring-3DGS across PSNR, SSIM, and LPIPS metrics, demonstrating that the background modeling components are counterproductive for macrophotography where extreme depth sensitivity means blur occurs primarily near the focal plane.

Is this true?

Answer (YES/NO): YES